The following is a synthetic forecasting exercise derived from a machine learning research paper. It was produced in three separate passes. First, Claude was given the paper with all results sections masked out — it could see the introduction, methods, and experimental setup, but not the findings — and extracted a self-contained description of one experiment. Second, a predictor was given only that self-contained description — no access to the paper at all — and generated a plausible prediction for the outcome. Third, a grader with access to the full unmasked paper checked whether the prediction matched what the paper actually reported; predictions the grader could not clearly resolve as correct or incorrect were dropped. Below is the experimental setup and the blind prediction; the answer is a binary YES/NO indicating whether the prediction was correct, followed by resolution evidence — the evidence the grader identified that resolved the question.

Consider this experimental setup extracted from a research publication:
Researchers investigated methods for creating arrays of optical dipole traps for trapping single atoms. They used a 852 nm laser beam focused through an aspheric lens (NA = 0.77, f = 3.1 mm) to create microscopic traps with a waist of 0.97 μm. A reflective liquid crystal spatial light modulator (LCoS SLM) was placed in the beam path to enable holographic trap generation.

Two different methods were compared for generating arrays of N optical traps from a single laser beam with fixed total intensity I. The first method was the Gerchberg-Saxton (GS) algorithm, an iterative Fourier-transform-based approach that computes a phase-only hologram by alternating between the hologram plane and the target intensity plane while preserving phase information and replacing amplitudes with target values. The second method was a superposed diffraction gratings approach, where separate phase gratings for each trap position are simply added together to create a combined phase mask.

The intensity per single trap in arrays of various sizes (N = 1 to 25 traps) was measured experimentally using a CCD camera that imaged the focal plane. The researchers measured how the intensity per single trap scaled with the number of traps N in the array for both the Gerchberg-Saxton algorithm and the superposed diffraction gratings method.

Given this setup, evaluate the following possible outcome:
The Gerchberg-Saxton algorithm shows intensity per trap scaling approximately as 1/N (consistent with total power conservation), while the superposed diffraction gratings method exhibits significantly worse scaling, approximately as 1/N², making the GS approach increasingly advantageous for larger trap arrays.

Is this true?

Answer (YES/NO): YES